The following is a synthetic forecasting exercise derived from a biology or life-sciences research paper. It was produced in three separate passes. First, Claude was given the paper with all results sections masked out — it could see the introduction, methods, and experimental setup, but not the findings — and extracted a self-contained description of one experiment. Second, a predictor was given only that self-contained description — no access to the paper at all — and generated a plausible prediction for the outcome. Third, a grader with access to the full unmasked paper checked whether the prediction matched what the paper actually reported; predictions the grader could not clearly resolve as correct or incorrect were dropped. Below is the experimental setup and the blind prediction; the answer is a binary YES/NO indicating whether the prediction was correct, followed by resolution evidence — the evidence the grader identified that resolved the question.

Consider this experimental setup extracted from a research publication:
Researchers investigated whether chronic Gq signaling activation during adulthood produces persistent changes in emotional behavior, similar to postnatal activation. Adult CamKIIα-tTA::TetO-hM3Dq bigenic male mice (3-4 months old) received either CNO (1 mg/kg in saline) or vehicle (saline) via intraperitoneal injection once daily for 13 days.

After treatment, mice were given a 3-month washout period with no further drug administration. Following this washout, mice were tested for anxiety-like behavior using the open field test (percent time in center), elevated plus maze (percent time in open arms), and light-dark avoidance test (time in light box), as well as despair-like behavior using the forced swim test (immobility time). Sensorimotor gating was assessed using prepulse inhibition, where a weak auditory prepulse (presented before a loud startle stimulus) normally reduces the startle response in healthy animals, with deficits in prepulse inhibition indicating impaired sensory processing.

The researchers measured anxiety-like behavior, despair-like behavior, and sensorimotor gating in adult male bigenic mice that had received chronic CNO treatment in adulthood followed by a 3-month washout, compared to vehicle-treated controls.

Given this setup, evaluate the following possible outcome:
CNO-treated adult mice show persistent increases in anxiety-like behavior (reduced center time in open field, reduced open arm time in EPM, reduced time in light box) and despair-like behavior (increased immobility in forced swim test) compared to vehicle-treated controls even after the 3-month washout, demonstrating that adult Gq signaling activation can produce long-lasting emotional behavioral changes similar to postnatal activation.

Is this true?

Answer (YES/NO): NO